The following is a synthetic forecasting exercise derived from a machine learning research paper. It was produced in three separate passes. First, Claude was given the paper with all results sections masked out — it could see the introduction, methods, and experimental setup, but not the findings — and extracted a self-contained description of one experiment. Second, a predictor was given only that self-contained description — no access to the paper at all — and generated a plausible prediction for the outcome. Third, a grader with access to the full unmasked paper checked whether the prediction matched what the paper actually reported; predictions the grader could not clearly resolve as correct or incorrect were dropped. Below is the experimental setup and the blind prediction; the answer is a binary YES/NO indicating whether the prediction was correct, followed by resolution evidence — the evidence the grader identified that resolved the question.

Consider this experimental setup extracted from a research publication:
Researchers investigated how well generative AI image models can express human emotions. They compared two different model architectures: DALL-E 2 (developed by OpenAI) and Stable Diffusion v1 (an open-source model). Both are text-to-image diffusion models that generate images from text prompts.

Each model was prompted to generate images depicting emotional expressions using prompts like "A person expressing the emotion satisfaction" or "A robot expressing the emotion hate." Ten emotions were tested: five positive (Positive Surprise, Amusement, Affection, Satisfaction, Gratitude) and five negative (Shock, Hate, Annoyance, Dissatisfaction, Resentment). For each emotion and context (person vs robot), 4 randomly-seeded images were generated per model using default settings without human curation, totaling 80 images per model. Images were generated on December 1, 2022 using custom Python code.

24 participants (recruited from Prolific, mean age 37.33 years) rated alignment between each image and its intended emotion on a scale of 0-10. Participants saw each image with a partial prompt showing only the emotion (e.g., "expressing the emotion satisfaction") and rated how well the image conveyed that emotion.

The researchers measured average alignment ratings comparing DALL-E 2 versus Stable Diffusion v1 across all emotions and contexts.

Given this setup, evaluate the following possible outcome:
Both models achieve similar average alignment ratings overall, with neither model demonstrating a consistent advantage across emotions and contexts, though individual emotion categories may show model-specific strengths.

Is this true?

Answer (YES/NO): NO